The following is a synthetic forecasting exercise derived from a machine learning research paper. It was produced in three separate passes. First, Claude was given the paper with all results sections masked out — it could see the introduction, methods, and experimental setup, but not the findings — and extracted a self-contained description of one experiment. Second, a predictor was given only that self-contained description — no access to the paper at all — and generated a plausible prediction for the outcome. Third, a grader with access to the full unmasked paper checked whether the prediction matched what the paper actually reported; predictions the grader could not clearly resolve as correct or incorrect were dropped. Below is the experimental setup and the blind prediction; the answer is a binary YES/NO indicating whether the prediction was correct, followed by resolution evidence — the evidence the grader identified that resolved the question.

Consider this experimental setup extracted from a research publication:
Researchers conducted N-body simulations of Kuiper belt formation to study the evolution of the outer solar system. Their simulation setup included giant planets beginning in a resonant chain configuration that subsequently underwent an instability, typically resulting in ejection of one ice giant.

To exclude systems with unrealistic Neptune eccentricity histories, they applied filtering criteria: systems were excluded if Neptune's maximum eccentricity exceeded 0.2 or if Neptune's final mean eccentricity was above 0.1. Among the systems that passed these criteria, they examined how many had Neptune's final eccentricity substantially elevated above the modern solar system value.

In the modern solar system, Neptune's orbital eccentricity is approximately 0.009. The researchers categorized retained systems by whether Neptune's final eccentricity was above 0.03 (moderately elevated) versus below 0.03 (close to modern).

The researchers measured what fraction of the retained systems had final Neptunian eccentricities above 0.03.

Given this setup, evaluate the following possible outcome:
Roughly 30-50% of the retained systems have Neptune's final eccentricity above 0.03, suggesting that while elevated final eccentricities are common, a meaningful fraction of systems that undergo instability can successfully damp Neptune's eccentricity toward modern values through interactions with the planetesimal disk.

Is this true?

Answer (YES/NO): NO